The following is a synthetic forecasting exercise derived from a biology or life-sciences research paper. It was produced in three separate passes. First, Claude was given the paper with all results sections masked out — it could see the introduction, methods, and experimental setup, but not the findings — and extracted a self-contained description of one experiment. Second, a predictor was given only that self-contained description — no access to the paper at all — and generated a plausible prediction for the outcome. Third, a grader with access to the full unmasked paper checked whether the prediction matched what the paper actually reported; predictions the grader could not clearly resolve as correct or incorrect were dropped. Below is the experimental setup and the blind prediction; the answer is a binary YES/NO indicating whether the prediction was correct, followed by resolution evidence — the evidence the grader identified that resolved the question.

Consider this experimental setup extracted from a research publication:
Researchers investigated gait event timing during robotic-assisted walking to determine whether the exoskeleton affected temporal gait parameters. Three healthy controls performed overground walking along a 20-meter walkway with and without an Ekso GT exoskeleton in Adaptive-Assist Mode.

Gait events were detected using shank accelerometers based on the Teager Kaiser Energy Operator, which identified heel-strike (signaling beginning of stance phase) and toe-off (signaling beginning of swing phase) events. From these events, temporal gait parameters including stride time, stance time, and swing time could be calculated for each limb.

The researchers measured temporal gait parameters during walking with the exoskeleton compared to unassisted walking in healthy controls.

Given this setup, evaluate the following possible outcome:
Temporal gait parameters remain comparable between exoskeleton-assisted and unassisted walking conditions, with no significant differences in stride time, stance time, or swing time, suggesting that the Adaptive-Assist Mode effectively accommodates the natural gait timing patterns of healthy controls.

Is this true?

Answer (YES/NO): NO